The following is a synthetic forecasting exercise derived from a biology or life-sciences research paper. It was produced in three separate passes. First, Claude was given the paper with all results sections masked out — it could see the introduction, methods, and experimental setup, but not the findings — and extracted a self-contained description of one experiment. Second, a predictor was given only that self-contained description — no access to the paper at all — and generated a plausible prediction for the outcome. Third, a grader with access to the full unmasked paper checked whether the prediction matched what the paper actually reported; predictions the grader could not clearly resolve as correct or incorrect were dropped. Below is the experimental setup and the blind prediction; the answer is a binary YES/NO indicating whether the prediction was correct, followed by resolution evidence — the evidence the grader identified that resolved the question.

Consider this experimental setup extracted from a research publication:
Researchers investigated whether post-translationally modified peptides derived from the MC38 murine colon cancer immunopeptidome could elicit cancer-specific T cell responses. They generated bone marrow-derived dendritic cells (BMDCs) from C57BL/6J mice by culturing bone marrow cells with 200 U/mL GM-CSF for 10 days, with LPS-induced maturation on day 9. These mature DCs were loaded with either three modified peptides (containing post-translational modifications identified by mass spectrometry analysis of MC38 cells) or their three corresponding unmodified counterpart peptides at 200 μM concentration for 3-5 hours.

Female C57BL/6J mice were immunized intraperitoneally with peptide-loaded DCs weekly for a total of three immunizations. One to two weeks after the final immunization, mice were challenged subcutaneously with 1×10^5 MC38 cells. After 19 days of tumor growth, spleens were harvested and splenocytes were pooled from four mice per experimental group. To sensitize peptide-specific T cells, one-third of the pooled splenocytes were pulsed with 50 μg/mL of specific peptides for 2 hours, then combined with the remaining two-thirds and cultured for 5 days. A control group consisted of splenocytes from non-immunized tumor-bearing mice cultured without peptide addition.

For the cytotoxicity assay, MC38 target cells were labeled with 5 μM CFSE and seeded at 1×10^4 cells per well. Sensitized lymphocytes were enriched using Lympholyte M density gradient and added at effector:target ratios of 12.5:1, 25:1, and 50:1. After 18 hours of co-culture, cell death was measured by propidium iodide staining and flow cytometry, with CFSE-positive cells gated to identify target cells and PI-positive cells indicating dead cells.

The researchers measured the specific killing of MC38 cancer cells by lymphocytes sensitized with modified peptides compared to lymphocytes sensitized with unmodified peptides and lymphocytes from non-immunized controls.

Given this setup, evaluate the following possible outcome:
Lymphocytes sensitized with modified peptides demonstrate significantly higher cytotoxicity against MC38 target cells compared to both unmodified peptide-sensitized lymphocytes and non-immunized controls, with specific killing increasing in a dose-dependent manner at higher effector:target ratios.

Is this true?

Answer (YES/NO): NO